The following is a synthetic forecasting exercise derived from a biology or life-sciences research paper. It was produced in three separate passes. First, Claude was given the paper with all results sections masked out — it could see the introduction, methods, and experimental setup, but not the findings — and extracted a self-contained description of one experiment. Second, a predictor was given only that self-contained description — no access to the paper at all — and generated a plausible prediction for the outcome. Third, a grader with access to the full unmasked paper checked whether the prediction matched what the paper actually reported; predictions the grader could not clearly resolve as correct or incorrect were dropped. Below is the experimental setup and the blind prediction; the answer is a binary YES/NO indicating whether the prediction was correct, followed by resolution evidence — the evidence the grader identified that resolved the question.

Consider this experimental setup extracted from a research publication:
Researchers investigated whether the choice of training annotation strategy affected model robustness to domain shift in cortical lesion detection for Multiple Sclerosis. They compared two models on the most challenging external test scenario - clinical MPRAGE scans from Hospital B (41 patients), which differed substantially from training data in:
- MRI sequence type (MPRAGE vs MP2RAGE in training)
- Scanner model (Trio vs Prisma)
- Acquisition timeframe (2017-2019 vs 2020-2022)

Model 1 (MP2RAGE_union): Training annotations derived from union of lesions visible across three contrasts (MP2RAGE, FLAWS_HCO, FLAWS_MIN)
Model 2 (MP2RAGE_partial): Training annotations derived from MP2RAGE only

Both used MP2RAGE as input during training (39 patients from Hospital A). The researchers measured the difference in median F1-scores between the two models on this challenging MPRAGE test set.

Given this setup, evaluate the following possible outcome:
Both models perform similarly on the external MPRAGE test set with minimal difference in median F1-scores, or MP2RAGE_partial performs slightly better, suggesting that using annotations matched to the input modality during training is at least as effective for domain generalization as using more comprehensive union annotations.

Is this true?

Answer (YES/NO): NO